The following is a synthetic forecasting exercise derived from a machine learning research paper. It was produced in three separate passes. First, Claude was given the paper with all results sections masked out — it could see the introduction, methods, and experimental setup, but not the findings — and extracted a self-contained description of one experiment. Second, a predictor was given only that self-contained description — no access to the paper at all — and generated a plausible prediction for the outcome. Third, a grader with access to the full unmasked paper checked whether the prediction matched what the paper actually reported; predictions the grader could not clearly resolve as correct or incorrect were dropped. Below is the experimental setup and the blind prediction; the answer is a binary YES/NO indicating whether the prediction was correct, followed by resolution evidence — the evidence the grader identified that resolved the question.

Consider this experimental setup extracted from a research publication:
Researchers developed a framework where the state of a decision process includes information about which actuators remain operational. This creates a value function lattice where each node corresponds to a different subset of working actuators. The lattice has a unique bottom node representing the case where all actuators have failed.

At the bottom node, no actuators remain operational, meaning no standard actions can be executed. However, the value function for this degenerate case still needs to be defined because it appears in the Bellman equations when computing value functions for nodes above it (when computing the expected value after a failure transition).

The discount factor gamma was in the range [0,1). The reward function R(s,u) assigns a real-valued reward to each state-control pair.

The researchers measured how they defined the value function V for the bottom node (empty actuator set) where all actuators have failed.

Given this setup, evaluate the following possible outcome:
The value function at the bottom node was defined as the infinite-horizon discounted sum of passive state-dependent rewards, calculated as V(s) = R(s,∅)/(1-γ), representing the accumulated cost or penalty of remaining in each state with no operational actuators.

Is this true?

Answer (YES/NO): NO